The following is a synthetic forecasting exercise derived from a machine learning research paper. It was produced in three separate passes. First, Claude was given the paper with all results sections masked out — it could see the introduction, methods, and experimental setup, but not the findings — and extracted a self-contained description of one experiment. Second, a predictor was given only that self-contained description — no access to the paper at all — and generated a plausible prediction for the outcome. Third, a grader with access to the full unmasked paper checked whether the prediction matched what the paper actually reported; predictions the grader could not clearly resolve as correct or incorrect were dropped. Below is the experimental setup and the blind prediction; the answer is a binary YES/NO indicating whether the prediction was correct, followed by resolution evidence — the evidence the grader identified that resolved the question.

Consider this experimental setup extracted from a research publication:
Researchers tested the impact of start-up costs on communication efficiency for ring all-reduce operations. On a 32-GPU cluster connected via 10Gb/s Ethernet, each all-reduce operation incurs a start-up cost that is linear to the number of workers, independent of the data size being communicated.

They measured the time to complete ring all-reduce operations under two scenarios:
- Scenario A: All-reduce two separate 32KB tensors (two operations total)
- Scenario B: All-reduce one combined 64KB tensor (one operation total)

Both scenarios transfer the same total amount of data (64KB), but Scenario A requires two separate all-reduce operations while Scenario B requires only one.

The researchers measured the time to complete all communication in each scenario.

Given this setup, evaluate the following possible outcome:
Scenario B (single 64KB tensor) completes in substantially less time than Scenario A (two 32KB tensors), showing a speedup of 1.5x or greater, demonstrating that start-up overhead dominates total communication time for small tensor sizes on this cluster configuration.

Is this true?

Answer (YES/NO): YES